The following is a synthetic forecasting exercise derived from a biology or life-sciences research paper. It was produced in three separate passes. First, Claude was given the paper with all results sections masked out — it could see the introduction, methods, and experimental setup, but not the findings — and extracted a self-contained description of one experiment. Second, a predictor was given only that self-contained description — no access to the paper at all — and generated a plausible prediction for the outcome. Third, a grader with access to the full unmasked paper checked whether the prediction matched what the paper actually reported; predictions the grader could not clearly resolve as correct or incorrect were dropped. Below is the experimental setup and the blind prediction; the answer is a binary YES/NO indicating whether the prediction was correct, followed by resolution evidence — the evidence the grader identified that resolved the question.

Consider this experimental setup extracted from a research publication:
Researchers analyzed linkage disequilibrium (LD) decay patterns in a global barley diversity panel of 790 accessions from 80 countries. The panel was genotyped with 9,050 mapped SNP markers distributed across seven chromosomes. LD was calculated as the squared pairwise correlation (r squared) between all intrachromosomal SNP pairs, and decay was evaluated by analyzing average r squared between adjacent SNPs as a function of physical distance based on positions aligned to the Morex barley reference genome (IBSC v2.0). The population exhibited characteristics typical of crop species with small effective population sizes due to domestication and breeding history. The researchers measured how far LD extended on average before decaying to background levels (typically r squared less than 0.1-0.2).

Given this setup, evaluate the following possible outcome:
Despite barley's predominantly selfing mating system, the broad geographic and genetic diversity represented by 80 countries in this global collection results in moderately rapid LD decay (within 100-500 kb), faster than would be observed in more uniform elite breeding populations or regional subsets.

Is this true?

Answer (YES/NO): NO